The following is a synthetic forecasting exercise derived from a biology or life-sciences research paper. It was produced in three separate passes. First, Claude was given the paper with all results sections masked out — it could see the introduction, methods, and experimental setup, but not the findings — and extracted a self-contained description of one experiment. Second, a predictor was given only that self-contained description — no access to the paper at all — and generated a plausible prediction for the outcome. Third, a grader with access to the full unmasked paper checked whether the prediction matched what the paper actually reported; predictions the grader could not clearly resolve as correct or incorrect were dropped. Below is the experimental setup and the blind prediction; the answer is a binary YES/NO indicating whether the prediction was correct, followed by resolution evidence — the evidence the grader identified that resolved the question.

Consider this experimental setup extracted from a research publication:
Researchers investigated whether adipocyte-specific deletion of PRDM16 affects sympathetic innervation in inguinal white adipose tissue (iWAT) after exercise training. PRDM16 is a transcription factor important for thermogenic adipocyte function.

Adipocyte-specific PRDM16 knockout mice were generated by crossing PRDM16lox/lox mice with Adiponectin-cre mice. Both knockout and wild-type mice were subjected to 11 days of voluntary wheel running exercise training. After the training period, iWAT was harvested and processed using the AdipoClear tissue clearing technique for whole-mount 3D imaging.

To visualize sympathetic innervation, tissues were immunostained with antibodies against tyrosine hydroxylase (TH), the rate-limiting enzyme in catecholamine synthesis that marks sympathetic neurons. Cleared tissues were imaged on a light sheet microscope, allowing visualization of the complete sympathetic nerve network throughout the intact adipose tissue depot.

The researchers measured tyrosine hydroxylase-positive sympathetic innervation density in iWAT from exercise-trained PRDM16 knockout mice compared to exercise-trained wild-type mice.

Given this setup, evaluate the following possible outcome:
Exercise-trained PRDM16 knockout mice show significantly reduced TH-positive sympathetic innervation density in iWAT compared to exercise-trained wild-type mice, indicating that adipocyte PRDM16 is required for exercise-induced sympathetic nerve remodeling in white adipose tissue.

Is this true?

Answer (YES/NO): YES